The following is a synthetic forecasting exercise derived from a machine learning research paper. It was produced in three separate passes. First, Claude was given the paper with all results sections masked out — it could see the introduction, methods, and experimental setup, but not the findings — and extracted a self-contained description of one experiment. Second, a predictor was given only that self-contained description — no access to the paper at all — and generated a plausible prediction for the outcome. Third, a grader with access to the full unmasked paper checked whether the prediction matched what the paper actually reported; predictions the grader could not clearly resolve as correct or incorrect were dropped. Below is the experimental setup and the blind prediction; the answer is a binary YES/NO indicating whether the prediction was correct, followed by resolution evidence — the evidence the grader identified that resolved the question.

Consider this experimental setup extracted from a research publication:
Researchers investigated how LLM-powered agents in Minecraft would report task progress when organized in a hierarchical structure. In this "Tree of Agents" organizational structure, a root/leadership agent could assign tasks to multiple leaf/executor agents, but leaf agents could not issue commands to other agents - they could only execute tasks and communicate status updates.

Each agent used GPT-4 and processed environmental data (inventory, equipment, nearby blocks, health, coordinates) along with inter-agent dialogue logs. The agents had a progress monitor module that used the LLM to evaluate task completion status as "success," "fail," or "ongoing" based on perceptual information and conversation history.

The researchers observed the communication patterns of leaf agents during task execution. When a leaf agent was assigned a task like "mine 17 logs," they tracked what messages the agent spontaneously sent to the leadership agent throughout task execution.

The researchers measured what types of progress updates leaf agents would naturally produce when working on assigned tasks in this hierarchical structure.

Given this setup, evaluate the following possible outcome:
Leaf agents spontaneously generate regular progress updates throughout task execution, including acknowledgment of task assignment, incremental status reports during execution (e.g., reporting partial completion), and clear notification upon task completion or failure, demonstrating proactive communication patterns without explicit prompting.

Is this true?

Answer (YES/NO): NO